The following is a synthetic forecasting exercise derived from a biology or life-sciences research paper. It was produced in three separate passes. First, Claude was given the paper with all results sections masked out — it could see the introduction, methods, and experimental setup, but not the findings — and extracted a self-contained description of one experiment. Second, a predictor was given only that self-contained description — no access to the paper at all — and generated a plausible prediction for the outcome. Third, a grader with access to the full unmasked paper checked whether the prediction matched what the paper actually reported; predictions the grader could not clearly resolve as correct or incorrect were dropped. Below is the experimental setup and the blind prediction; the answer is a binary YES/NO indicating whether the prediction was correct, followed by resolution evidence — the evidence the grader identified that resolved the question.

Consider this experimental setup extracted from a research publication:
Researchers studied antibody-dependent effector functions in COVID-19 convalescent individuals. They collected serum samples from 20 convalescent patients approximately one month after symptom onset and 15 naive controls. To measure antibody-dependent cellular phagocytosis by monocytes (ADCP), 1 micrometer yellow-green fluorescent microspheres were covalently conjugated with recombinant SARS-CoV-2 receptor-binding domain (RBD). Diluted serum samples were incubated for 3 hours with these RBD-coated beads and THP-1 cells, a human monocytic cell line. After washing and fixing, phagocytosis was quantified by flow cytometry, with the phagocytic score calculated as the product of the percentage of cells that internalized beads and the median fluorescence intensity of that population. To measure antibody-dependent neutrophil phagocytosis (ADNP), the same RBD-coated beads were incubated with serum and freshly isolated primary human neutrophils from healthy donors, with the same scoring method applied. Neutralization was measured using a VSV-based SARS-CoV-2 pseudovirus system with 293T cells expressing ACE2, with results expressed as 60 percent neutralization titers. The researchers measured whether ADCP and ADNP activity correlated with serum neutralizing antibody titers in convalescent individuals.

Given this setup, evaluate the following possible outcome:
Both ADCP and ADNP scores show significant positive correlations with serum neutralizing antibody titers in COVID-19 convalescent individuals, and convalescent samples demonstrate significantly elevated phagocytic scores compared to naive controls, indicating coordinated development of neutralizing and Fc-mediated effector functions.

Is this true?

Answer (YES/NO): YES